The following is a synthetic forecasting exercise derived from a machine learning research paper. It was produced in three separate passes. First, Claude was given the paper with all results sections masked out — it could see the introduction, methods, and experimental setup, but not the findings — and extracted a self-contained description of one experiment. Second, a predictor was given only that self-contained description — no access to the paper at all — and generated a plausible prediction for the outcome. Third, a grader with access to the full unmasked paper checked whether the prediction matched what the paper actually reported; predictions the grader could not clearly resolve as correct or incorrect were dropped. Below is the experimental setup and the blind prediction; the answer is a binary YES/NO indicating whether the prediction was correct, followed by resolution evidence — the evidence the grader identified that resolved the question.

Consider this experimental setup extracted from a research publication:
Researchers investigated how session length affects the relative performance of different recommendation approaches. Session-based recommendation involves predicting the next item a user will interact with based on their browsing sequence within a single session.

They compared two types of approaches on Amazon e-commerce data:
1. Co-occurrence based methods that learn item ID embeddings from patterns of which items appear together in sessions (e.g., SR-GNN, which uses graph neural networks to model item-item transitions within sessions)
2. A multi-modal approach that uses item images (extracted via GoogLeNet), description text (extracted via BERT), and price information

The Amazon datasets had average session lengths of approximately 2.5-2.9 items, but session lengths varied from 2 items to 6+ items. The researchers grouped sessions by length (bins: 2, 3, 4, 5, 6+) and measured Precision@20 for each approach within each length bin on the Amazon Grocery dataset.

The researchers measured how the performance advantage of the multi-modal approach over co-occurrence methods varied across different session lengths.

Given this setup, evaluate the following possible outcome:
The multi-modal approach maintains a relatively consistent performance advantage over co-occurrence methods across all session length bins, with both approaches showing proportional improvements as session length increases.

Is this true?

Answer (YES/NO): NO